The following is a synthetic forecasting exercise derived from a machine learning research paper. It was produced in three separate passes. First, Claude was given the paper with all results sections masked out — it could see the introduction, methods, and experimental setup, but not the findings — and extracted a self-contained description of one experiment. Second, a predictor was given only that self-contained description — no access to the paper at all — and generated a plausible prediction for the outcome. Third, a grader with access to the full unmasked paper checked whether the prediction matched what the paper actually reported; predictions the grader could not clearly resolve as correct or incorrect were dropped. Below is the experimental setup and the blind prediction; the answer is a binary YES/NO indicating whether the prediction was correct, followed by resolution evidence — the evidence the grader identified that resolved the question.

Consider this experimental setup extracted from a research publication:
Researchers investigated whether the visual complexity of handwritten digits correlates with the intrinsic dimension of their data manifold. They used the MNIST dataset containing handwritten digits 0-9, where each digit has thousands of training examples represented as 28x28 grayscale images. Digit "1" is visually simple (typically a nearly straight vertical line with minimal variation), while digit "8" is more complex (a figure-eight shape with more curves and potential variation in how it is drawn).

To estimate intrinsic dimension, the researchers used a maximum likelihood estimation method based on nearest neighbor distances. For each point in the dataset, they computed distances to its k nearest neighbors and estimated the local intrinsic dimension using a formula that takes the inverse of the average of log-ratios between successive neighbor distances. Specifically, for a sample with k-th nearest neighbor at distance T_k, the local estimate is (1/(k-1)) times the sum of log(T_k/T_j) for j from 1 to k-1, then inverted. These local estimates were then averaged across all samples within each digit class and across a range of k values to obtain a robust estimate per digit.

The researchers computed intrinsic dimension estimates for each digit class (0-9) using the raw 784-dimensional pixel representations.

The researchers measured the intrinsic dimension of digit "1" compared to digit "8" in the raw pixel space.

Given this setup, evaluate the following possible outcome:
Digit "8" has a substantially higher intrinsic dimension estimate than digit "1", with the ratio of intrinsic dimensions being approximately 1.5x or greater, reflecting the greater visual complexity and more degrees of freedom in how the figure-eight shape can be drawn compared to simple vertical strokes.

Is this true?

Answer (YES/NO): YES